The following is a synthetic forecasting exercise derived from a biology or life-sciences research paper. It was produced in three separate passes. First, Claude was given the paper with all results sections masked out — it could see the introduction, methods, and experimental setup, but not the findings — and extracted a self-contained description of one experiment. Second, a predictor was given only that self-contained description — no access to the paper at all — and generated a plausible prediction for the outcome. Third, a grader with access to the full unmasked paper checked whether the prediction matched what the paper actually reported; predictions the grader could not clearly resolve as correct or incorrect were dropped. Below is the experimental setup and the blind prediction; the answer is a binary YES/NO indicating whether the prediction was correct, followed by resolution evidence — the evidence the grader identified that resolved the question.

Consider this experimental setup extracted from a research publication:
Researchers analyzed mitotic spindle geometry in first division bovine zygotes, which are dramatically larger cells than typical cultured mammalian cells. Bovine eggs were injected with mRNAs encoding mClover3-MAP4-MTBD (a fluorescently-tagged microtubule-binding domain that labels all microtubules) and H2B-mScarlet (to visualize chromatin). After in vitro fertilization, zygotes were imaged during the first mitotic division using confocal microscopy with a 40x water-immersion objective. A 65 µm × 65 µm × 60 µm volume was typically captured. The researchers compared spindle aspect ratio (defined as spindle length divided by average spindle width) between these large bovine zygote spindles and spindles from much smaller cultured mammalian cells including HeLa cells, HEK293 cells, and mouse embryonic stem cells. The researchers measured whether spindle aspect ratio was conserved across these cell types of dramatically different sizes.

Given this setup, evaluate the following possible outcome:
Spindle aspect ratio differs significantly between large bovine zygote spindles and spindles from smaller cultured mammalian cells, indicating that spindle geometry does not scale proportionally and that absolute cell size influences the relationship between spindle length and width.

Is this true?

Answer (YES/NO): NO